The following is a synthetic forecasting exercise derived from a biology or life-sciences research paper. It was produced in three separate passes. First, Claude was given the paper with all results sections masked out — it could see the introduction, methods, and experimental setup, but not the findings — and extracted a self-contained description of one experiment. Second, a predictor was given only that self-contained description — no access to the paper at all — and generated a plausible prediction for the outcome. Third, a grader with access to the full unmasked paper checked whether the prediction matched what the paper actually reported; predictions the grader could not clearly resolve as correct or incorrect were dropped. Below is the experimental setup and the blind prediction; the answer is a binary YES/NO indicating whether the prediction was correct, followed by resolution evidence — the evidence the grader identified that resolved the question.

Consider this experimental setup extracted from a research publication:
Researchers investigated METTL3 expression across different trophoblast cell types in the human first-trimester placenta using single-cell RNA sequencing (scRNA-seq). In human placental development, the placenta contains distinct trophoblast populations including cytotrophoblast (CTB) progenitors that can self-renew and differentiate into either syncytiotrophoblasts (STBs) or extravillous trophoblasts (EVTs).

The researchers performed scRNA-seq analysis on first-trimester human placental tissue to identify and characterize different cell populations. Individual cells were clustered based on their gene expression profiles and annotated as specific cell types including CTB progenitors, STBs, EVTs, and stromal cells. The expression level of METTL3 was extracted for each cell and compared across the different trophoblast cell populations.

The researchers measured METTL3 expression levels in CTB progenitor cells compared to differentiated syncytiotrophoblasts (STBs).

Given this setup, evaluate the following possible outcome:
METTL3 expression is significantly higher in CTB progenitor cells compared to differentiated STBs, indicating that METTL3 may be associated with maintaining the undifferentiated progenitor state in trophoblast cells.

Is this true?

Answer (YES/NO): YES